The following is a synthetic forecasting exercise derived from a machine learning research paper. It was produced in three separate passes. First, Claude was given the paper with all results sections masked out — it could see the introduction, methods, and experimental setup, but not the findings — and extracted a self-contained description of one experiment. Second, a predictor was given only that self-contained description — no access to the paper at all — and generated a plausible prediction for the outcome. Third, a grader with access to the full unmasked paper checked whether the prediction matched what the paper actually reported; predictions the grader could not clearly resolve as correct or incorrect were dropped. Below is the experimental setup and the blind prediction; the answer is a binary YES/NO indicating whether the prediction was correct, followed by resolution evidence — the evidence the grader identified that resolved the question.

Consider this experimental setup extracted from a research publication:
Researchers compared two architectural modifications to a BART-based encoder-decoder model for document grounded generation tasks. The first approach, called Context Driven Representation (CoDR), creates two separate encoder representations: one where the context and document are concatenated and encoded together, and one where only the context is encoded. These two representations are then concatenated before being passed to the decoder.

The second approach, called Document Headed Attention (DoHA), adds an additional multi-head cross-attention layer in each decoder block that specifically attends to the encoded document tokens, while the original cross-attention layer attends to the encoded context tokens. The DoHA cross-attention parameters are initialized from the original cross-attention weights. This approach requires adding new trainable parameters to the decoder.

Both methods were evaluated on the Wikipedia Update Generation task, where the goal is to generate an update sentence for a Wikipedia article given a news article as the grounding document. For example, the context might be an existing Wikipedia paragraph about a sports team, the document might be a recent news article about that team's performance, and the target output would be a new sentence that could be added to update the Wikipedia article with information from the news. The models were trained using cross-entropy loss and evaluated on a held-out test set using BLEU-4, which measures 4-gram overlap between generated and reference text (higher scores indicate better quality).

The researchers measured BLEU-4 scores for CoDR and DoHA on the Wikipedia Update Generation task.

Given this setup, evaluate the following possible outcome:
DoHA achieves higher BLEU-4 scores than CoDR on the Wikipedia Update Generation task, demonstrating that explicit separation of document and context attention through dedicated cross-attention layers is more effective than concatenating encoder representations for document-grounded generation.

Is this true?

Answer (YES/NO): NO